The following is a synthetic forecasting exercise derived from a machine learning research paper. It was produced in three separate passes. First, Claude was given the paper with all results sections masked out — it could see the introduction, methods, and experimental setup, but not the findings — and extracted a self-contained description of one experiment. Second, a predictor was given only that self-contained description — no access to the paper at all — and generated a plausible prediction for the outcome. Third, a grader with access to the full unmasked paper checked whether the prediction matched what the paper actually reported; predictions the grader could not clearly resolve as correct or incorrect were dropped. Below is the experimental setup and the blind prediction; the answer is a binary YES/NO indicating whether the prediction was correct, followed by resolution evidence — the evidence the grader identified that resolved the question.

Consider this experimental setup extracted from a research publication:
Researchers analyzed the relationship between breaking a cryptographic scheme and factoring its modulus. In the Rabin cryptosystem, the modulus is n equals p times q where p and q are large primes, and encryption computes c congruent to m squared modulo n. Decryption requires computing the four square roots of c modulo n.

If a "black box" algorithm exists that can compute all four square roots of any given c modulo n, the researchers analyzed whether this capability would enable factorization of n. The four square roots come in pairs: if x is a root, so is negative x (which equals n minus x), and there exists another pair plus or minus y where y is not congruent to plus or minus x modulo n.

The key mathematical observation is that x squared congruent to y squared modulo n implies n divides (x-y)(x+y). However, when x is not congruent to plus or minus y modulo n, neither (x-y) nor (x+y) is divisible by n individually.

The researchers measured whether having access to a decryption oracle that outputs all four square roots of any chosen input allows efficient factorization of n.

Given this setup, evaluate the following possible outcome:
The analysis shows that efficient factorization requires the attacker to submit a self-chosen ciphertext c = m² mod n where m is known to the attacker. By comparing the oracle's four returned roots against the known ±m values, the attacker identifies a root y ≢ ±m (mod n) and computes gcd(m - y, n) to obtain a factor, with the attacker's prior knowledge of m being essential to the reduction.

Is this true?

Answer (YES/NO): NO